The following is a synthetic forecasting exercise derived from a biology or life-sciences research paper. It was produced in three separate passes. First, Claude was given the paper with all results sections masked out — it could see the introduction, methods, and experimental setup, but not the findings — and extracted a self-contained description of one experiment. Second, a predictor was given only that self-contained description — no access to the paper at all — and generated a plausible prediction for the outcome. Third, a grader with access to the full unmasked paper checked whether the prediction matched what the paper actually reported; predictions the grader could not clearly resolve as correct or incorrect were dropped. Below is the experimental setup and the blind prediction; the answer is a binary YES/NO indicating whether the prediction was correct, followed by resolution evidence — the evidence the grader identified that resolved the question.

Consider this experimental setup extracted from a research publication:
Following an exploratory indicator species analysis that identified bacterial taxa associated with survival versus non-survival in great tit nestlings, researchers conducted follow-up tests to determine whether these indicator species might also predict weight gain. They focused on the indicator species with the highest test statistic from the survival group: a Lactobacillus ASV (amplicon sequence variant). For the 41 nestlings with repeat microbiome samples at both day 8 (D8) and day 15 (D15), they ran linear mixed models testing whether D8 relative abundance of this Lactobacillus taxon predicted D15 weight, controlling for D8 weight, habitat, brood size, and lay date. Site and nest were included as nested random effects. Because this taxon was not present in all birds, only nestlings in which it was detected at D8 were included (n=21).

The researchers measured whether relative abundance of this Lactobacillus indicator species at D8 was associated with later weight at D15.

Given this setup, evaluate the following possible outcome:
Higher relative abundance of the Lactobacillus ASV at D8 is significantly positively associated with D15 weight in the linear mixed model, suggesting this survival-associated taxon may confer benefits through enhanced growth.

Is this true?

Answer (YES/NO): YES